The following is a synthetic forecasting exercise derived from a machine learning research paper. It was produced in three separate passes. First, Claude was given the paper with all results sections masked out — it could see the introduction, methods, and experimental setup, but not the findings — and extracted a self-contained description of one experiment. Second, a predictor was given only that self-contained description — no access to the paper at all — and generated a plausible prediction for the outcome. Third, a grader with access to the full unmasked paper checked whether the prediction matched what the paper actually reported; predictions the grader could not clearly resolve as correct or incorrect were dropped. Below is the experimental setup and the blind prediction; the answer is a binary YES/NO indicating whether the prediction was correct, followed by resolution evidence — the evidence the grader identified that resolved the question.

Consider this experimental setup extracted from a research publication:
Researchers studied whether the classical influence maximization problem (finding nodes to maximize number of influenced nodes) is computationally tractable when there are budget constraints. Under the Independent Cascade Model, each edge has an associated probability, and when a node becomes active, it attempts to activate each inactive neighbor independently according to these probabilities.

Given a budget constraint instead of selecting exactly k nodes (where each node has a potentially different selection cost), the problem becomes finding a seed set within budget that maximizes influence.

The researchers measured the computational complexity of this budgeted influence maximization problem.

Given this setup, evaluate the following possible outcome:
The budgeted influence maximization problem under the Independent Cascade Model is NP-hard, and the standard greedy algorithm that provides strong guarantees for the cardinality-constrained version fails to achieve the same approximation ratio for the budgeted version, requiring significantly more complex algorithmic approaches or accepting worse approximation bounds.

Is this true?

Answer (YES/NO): YES